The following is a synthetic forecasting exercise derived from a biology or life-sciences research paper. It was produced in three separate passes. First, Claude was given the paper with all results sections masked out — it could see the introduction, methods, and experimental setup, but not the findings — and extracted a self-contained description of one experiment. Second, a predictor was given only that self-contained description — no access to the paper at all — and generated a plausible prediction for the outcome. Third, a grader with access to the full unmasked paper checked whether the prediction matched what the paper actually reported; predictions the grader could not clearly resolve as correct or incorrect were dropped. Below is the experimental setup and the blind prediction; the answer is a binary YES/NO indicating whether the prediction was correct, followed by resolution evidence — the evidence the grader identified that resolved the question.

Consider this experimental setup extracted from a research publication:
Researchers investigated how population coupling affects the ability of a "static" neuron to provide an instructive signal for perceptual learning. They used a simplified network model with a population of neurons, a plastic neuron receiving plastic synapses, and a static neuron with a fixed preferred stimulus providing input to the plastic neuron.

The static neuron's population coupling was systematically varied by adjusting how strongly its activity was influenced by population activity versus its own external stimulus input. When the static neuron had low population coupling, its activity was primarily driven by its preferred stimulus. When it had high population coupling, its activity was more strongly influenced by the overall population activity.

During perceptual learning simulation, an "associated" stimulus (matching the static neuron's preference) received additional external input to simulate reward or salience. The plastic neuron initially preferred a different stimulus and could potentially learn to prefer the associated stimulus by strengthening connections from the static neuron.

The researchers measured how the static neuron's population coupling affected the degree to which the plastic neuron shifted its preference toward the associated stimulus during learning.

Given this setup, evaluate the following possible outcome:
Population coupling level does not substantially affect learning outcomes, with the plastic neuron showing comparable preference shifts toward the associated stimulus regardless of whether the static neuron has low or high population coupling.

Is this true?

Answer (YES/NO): NO